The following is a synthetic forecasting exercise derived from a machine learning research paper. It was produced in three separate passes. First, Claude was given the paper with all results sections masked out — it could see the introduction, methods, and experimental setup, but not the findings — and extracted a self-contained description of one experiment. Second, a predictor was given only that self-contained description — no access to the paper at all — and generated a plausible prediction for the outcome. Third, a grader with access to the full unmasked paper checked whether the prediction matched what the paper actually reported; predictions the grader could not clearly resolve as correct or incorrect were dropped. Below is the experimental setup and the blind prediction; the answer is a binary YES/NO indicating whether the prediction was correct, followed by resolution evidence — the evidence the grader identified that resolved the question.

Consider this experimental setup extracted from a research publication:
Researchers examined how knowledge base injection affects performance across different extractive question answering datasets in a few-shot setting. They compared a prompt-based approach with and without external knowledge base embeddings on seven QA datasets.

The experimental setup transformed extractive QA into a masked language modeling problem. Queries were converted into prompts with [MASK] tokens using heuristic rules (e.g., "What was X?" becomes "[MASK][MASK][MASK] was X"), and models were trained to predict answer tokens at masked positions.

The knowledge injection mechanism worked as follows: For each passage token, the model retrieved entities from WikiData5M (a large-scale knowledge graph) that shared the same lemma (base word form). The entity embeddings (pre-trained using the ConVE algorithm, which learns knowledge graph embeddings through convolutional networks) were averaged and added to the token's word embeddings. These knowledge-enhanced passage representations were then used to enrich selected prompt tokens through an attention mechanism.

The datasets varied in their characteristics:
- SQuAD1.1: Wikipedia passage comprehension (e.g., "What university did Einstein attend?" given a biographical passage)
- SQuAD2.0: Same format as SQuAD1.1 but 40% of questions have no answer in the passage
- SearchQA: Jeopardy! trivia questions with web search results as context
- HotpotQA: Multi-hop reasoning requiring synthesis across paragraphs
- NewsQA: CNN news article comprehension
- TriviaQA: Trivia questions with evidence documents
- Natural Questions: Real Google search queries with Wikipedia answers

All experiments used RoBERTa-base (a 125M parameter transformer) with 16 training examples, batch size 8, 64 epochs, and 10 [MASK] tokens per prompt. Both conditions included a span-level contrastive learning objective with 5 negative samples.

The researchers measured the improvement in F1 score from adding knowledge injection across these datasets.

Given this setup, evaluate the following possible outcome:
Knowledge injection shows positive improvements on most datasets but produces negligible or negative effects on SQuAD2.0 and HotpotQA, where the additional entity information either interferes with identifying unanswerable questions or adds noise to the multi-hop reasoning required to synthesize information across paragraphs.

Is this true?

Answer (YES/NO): NO